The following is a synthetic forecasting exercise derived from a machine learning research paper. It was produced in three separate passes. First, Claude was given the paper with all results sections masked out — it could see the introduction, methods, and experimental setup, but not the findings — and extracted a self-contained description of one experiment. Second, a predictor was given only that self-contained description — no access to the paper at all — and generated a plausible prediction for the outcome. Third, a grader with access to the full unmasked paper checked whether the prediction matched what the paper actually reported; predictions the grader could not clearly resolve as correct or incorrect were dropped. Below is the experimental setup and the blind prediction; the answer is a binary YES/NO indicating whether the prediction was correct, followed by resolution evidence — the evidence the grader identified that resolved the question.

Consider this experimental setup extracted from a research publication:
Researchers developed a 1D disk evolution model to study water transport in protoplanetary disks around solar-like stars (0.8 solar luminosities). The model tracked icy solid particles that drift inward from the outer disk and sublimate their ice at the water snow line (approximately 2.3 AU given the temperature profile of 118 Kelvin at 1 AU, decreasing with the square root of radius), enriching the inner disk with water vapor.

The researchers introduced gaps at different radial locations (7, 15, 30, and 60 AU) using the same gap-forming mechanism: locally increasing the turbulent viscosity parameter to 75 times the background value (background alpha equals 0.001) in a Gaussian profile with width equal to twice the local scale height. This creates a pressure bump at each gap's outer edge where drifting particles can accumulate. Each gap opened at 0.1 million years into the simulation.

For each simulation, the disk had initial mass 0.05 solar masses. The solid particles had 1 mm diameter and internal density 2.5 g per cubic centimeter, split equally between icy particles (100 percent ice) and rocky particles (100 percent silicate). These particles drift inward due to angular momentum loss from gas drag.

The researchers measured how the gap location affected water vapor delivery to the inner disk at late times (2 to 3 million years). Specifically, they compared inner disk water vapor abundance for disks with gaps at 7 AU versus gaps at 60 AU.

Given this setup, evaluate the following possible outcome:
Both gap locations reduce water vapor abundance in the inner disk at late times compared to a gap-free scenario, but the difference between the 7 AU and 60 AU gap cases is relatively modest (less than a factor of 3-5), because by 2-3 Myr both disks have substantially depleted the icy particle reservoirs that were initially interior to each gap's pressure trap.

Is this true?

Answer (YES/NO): YES